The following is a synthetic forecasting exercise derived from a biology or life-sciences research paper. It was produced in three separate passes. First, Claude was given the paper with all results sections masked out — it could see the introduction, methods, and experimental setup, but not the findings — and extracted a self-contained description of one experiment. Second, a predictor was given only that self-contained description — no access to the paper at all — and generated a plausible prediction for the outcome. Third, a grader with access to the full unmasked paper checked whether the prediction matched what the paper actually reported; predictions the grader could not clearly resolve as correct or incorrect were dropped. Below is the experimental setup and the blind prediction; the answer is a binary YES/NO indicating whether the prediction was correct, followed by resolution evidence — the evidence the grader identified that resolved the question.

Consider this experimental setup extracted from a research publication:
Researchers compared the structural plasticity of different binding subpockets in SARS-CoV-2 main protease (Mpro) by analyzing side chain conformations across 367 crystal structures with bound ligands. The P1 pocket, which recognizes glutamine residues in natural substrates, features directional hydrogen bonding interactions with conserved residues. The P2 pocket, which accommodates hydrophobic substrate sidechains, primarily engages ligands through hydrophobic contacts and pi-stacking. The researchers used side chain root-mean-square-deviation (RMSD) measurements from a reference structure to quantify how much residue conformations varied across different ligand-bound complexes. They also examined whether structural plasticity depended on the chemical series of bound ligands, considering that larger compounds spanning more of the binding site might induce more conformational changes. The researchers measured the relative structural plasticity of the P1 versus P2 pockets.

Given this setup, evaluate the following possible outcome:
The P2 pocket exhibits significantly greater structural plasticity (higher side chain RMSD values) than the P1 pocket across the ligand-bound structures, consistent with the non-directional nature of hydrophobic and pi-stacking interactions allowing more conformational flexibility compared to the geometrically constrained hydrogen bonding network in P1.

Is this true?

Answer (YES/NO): YES